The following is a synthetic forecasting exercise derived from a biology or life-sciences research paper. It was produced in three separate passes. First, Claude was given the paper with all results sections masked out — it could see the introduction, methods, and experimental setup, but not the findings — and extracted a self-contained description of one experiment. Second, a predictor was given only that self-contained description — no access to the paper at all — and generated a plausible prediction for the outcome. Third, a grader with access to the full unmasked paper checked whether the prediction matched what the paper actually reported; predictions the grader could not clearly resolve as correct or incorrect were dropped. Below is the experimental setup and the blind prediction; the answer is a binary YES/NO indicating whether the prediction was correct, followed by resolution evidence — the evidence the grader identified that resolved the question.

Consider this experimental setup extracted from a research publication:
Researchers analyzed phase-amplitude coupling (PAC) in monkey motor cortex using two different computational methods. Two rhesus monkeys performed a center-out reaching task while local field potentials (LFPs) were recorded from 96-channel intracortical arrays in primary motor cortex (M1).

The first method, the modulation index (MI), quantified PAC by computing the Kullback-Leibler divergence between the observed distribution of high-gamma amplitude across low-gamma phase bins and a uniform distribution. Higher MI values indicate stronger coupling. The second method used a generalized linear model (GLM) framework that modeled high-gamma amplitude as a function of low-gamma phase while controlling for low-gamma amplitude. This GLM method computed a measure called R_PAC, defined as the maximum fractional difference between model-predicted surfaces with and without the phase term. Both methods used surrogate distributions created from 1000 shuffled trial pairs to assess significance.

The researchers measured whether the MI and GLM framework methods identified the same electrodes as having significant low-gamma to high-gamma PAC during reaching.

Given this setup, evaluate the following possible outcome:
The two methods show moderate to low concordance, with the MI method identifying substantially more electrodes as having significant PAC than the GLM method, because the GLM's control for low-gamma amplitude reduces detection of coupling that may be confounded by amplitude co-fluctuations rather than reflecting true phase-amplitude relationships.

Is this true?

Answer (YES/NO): NO